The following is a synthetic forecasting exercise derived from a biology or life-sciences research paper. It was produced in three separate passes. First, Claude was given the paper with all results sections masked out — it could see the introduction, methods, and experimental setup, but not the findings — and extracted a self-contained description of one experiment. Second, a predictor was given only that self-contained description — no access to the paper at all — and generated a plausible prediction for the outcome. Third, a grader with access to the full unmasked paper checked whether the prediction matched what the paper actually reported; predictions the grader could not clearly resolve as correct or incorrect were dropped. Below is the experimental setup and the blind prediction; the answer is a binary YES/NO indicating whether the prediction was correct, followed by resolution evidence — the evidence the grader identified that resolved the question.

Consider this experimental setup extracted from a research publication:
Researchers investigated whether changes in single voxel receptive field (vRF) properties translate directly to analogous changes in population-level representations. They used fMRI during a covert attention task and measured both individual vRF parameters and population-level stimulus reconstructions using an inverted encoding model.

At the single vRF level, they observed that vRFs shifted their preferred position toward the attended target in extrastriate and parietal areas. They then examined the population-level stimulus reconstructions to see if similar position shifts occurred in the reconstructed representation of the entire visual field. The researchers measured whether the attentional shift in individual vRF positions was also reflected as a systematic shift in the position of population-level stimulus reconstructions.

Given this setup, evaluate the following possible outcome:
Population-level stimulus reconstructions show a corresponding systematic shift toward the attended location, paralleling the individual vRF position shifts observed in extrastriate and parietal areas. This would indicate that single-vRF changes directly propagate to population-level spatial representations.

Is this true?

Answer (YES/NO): NO